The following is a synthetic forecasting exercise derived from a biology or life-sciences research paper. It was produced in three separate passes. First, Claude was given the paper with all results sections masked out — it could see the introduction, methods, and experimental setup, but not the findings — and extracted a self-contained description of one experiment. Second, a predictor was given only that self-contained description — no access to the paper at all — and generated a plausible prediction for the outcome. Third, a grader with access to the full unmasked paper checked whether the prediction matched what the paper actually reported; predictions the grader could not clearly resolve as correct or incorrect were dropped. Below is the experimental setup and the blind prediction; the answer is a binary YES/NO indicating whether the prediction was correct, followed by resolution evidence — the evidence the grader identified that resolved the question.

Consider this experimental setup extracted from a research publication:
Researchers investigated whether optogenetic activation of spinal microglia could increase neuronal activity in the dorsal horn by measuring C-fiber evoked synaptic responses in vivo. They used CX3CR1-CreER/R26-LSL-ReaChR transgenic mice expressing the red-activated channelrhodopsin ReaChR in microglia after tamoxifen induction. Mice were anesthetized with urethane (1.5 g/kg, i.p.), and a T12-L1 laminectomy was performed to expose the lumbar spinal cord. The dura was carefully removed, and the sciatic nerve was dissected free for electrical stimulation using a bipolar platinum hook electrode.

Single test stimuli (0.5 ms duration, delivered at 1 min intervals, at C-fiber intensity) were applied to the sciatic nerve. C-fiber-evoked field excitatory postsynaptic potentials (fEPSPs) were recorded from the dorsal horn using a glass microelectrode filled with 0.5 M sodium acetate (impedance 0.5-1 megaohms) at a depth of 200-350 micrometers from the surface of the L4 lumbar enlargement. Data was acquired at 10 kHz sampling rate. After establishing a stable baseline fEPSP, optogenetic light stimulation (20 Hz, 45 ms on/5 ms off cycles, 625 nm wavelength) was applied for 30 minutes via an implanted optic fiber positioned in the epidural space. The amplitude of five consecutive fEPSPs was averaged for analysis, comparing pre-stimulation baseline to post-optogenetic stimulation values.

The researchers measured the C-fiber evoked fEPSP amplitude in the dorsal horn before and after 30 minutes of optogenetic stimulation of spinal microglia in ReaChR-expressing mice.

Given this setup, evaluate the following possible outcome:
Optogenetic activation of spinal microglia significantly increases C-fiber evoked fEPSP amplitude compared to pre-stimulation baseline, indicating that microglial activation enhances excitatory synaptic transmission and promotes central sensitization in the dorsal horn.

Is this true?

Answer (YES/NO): YES